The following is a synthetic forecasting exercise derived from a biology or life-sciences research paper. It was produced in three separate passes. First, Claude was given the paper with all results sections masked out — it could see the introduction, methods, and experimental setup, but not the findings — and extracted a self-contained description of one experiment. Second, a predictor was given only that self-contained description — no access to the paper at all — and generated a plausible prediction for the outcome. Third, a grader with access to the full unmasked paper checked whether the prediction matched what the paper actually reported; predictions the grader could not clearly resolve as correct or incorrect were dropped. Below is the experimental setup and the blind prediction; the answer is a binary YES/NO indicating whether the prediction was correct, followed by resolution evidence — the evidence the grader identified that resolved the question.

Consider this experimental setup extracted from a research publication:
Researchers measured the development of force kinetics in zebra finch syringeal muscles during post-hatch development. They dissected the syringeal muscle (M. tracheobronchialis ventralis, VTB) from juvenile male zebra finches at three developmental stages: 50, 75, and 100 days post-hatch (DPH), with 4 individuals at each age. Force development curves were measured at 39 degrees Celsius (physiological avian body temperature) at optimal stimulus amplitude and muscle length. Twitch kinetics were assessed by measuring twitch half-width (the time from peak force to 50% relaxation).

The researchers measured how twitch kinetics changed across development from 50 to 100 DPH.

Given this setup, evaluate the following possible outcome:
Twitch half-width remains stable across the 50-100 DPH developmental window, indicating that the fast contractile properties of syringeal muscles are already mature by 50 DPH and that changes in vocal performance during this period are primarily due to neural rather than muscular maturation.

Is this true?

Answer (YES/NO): NO